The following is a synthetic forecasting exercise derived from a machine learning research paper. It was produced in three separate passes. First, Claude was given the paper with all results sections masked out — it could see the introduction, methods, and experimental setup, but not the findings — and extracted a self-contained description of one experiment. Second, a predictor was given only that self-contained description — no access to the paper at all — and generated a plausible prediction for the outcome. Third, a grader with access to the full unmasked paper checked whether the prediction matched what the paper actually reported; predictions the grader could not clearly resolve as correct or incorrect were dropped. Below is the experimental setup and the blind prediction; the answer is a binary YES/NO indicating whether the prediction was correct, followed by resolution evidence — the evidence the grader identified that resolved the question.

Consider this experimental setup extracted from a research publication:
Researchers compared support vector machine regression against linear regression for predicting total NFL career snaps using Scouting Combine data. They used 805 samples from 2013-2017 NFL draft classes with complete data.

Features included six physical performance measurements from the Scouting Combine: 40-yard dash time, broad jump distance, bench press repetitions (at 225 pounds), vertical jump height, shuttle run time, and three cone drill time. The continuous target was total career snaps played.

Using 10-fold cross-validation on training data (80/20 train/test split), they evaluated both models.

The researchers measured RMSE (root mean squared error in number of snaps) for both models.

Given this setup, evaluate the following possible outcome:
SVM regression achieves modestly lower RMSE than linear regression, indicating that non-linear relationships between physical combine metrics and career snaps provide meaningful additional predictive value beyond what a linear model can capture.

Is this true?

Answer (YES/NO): NO